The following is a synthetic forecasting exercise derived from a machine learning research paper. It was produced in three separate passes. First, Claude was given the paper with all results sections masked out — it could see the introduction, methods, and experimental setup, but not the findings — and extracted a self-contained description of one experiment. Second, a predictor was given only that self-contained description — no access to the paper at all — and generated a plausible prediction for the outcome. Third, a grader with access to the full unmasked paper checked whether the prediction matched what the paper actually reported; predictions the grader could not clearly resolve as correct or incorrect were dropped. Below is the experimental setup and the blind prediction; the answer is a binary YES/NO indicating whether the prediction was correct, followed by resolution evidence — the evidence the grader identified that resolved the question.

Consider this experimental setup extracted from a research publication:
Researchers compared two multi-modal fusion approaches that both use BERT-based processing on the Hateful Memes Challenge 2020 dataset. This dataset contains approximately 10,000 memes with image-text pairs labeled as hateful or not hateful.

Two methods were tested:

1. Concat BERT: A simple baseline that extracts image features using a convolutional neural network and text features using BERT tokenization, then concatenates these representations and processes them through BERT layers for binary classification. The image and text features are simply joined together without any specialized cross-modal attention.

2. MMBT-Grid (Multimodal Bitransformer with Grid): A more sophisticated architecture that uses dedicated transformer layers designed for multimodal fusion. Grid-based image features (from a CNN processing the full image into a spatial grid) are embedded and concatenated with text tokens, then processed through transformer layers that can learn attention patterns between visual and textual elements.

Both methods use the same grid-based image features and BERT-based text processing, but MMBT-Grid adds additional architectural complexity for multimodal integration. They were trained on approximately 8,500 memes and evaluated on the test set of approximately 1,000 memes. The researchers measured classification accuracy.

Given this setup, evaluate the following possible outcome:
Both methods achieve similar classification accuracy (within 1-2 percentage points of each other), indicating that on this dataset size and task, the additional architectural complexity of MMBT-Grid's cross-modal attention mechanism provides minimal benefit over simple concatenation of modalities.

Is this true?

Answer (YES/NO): YES